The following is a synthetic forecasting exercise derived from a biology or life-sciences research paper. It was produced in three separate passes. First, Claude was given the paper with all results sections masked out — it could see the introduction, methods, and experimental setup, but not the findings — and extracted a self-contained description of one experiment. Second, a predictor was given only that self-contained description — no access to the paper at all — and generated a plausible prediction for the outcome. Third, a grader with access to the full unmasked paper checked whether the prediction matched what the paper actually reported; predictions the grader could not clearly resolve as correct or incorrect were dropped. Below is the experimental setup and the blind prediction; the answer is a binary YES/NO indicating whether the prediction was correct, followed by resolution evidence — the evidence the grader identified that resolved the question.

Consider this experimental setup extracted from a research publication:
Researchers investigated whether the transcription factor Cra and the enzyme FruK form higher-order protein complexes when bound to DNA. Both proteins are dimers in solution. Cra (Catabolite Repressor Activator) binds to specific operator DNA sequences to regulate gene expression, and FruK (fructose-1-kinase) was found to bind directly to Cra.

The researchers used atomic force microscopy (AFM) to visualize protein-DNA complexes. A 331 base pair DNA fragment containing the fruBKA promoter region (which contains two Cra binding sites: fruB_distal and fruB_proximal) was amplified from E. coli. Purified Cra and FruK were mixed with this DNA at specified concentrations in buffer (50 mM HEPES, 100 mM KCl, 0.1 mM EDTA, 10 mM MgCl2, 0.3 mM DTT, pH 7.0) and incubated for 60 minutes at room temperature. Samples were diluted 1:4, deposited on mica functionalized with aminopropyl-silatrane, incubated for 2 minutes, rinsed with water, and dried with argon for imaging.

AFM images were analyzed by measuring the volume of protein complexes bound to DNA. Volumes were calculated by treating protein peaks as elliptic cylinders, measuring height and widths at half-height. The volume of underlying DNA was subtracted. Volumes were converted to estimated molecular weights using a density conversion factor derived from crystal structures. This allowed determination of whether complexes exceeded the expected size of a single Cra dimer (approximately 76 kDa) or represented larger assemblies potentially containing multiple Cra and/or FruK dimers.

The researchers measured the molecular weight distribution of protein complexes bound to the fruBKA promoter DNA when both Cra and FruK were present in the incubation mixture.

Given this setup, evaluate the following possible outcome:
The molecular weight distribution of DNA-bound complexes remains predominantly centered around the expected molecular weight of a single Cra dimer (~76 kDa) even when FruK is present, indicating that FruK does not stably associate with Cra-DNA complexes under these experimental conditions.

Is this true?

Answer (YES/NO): NO